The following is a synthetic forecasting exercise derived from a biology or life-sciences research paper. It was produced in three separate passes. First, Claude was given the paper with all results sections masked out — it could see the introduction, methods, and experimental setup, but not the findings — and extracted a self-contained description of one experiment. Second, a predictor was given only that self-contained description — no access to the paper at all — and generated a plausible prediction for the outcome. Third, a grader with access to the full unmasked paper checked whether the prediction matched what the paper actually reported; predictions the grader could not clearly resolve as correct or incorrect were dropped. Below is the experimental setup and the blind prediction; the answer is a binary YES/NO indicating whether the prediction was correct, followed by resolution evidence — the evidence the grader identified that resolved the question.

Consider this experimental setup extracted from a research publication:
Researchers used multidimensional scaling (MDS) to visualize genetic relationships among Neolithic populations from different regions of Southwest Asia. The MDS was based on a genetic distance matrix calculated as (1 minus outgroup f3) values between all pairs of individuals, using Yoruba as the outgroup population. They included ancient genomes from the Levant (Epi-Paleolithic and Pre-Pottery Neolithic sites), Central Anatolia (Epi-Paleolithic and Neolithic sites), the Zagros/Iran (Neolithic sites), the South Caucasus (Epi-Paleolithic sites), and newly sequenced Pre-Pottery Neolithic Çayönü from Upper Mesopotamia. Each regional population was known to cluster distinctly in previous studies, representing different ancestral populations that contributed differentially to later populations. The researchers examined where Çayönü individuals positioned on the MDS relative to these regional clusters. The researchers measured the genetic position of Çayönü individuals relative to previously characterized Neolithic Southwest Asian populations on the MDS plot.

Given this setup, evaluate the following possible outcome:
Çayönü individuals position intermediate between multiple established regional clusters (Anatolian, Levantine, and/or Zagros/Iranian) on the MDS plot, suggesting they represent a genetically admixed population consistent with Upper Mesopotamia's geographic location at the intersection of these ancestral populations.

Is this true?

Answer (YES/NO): YES